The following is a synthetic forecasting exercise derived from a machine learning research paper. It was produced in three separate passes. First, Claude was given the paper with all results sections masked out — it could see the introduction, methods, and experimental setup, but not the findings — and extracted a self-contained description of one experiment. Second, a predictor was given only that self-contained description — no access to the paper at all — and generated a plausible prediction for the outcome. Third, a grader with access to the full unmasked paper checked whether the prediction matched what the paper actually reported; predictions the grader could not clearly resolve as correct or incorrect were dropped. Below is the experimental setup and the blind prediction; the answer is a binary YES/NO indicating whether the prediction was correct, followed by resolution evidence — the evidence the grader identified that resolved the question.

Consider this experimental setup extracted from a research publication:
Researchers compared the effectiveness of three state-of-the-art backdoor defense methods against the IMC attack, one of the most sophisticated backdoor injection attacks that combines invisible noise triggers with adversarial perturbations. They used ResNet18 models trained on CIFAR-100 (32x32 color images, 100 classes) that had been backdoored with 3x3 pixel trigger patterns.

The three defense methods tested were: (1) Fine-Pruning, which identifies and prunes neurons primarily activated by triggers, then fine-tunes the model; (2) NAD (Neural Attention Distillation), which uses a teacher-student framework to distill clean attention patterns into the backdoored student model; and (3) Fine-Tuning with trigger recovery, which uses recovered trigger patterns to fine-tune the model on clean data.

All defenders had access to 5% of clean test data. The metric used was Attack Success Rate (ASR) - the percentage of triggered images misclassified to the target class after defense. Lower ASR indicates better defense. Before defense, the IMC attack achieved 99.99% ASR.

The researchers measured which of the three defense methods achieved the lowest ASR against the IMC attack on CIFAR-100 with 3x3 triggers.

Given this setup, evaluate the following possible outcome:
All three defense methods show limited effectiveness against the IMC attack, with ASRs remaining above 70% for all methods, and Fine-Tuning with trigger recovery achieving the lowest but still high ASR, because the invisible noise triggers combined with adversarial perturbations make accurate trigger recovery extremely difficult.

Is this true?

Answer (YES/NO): NO